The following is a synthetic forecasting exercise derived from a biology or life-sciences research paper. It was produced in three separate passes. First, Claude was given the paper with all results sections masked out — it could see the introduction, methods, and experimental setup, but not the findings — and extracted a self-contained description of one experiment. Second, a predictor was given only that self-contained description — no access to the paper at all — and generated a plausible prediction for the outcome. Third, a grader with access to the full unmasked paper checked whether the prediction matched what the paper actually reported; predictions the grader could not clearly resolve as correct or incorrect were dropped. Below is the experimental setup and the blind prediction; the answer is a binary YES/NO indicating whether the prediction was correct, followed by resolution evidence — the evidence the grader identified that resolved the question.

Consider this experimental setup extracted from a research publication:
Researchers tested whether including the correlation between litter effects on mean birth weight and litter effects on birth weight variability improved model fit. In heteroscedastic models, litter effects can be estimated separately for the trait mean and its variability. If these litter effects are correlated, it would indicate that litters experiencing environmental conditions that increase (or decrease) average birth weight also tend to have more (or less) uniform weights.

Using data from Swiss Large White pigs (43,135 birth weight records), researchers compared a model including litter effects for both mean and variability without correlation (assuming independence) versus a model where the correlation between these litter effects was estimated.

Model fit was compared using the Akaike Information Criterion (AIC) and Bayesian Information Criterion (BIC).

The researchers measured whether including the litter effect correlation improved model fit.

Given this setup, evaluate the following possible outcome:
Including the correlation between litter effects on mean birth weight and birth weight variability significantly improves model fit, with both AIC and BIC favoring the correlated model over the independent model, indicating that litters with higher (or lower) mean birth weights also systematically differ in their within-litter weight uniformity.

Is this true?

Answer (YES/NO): YES